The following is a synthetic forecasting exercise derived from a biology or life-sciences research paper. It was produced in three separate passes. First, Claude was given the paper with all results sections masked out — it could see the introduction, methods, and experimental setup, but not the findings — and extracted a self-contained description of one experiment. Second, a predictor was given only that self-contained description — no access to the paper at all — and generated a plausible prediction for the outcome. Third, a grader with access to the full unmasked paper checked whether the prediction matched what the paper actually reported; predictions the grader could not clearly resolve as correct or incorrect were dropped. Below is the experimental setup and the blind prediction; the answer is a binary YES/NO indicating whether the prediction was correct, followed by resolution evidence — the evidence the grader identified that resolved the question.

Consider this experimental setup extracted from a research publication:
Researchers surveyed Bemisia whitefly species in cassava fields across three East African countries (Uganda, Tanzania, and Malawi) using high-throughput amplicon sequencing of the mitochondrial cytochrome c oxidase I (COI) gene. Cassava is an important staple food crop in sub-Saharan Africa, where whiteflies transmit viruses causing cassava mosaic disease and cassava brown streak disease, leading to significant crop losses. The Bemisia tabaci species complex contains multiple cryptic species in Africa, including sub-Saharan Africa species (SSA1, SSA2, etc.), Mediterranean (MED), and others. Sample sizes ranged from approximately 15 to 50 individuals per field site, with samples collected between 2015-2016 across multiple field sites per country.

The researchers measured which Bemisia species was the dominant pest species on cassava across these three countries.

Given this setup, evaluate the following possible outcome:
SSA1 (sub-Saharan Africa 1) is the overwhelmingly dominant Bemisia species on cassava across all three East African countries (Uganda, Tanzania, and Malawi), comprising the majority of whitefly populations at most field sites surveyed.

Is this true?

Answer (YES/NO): NO